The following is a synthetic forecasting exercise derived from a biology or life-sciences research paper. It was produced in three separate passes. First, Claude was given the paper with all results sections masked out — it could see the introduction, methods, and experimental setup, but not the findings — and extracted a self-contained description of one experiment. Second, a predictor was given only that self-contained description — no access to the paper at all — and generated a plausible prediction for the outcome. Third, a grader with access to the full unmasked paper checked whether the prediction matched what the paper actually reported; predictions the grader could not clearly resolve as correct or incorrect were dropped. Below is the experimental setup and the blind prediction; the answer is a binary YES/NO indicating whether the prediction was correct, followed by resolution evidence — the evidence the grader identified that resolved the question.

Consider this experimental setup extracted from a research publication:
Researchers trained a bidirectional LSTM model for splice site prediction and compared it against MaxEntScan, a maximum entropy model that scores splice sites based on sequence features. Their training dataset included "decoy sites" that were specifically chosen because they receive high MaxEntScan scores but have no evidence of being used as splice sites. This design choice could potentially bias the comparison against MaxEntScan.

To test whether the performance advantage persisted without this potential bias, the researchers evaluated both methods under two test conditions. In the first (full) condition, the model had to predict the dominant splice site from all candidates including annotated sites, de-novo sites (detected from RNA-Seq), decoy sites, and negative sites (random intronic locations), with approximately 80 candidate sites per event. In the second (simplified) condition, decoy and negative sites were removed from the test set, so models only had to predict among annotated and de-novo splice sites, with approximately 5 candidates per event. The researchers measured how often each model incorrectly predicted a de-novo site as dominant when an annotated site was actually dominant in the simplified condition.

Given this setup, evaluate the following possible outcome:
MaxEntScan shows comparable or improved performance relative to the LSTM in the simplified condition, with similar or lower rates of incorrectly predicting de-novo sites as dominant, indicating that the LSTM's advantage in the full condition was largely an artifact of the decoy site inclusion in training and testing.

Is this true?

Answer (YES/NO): NO